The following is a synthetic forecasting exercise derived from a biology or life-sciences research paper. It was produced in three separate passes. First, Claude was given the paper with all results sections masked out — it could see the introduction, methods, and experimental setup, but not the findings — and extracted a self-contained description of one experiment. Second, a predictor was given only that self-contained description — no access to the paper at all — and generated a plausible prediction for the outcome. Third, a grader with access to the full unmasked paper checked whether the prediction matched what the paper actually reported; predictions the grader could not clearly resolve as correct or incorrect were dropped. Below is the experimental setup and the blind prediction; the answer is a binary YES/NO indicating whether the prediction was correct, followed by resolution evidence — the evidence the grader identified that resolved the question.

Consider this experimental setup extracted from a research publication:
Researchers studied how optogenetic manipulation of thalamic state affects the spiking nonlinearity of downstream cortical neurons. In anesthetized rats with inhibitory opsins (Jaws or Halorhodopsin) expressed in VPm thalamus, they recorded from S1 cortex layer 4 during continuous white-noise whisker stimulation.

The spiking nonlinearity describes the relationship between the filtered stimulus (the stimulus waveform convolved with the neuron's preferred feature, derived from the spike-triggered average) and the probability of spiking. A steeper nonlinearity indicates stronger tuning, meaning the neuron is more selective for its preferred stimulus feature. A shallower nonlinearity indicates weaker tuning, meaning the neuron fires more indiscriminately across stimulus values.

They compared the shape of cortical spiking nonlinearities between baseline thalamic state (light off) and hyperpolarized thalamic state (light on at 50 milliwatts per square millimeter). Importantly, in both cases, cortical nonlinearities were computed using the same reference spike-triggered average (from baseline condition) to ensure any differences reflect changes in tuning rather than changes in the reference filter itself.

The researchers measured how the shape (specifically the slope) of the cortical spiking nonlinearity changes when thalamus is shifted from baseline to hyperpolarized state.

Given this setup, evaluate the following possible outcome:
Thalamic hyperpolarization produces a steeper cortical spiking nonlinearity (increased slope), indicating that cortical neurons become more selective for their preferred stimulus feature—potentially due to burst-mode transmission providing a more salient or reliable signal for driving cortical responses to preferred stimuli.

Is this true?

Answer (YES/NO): NO